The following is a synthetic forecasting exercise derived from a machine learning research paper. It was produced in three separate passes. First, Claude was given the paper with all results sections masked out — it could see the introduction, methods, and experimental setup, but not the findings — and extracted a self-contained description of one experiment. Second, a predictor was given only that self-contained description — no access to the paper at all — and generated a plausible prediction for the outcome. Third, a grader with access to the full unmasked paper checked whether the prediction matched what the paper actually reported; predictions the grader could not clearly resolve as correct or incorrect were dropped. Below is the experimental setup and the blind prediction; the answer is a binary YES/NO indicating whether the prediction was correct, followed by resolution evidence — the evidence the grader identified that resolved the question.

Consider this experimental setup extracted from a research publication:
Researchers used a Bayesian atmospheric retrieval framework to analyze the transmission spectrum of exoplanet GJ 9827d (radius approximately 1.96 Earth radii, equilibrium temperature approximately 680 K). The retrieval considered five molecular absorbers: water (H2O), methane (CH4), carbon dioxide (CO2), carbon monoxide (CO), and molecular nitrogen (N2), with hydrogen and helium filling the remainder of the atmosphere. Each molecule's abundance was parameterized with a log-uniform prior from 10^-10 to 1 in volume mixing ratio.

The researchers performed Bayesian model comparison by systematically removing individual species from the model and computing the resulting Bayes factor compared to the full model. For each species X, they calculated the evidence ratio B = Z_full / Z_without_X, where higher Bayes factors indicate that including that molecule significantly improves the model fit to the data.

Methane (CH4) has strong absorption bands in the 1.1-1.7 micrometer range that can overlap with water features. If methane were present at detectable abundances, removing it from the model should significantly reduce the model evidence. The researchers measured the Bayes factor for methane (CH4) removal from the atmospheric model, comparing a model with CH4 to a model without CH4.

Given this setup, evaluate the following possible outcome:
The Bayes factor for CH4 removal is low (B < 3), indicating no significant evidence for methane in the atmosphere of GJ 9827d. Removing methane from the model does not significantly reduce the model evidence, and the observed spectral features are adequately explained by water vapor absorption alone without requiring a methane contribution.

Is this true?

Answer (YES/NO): YES